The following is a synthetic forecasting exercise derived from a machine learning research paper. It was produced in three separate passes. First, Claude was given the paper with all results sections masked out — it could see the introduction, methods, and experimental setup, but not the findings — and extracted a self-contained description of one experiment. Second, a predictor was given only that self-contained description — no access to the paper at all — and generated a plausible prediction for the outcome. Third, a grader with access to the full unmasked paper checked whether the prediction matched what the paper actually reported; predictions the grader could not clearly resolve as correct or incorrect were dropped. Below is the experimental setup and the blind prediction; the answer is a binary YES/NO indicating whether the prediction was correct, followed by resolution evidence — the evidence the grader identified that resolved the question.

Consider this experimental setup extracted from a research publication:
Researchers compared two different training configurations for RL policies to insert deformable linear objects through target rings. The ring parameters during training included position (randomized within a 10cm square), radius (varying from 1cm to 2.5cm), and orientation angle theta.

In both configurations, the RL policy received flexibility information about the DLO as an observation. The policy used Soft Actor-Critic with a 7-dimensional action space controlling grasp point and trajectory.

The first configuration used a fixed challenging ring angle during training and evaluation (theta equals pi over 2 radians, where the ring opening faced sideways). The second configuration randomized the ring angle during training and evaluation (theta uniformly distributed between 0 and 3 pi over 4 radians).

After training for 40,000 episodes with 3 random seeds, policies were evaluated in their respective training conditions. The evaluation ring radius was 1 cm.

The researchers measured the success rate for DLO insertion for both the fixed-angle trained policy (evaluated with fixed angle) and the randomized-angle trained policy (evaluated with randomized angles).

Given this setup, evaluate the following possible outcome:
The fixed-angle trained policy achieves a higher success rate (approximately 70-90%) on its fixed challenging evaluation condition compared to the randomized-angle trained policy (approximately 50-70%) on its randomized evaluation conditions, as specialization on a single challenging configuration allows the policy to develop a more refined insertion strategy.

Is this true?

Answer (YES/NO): NO